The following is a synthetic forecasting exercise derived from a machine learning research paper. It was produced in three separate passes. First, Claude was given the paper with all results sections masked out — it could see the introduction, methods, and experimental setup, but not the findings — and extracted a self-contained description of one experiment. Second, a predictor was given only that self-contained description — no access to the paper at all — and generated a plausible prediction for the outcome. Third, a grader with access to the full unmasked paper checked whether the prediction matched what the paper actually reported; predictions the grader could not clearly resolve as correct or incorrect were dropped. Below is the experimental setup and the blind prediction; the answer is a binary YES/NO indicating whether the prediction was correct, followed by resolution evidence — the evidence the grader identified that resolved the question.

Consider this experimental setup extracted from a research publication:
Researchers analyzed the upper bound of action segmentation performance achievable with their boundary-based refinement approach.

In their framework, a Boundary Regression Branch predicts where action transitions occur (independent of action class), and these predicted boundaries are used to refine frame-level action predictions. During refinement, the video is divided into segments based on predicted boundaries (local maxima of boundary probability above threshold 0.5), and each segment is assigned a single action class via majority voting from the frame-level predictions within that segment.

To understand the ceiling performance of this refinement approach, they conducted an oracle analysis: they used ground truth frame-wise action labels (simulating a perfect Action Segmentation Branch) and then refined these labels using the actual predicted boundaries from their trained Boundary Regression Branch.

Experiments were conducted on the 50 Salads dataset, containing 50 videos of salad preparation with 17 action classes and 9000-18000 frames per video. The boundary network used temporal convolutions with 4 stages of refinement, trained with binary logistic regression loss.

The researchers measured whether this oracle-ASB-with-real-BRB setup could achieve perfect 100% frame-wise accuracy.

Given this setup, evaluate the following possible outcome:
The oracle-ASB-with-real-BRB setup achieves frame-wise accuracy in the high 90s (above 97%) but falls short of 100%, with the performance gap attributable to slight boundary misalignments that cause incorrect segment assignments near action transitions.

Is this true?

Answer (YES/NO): NO